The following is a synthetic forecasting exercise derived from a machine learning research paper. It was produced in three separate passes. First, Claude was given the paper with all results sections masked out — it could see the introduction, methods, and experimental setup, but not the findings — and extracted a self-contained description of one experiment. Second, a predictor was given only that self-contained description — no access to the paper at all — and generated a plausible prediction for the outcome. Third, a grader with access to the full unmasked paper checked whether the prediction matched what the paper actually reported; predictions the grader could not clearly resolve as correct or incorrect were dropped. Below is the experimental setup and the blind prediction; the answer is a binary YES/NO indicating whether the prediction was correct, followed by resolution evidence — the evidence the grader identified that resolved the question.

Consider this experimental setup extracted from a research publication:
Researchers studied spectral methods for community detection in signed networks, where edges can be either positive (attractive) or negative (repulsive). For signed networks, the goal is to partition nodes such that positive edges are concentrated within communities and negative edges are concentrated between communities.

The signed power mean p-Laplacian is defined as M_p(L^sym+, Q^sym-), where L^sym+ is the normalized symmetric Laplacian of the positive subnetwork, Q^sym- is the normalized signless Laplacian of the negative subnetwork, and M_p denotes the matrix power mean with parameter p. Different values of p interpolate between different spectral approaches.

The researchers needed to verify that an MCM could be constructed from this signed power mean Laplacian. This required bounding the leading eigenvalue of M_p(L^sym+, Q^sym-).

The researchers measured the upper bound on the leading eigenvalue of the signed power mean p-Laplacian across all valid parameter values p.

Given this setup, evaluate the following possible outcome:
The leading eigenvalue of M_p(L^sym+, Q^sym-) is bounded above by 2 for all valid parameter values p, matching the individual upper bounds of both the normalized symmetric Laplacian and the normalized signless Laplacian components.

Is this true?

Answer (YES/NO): YES